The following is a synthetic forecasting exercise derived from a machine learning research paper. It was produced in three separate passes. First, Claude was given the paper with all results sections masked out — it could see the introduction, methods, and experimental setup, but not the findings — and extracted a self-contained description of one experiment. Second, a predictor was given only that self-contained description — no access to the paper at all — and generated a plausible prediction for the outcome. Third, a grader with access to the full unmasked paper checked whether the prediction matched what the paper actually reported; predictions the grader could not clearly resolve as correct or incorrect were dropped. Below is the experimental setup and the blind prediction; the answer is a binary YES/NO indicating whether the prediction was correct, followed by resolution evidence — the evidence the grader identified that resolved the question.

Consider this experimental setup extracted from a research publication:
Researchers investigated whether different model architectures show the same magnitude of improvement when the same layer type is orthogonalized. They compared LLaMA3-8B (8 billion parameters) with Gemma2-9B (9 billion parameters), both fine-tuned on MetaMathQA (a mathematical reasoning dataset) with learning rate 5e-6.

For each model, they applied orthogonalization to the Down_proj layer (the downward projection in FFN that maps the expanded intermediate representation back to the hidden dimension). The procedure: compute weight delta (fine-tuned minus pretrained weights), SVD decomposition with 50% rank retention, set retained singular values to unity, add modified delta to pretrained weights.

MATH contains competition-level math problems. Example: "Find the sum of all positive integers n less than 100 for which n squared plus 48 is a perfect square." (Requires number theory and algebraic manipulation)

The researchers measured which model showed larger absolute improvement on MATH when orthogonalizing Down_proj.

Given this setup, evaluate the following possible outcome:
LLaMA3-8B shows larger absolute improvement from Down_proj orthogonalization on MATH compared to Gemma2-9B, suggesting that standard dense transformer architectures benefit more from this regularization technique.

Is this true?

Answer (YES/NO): NO